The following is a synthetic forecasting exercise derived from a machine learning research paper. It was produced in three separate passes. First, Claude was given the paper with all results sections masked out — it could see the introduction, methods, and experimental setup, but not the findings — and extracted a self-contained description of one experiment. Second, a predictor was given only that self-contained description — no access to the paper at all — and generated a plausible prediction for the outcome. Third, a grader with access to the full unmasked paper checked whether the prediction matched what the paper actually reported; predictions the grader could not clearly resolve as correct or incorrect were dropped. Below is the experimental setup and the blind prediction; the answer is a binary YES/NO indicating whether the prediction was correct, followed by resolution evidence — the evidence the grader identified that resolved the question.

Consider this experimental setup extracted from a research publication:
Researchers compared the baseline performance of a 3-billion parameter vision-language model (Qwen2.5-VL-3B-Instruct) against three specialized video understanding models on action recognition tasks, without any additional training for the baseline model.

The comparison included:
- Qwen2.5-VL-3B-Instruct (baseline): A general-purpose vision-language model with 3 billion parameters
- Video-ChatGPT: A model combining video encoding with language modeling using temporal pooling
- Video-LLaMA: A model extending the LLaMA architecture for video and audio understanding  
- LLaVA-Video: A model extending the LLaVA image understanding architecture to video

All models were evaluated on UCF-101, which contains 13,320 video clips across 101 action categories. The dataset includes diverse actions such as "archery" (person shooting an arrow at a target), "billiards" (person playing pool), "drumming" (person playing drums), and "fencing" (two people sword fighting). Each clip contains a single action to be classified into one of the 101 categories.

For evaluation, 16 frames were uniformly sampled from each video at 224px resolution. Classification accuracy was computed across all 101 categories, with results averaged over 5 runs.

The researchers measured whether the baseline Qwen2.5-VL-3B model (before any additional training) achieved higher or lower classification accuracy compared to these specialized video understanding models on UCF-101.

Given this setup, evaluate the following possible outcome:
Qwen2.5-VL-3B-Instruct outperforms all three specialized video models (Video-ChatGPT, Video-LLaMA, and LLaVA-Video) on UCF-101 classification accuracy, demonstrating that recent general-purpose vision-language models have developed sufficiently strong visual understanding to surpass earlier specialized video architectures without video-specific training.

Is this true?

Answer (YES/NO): NO